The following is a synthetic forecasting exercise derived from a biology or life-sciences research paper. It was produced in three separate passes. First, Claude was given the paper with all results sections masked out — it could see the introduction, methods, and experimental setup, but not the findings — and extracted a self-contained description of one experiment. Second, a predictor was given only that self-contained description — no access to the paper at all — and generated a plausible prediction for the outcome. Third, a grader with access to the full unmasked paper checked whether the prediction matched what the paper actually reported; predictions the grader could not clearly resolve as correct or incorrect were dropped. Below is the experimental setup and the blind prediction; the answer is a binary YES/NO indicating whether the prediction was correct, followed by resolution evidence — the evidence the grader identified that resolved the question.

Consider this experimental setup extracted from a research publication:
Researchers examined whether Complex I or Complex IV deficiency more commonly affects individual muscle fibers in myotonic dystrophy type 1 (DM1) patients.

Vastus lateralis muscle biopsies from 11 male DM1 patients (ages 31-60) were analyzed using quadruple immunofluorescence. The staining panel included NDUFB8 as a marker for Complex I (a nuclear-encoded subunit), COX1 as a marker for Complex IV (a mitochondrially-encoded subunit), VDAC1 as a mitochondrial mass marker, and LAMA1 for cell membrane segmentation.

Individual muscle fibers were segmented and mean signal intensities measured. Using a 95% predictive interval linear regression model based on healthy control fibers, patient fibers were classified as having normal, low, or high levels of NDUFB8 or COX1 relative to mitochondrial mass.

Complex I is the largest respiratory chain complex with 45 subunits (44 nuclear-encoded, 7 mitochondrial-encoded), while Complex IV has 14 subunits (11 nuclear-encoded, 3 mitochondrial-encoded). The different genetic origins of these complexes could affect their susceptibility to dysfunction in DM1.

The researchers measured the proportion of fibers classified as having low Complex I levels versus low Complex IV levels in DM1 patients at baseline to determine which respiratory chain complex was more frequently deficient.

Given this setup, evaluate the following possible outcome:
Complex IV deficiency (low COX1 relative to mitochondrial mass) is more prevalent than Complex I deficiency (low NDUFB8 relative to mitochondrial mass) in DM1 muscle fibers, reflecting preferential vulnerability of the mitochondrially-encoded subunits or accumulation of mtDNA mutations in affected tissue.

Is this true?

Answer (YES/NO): NO